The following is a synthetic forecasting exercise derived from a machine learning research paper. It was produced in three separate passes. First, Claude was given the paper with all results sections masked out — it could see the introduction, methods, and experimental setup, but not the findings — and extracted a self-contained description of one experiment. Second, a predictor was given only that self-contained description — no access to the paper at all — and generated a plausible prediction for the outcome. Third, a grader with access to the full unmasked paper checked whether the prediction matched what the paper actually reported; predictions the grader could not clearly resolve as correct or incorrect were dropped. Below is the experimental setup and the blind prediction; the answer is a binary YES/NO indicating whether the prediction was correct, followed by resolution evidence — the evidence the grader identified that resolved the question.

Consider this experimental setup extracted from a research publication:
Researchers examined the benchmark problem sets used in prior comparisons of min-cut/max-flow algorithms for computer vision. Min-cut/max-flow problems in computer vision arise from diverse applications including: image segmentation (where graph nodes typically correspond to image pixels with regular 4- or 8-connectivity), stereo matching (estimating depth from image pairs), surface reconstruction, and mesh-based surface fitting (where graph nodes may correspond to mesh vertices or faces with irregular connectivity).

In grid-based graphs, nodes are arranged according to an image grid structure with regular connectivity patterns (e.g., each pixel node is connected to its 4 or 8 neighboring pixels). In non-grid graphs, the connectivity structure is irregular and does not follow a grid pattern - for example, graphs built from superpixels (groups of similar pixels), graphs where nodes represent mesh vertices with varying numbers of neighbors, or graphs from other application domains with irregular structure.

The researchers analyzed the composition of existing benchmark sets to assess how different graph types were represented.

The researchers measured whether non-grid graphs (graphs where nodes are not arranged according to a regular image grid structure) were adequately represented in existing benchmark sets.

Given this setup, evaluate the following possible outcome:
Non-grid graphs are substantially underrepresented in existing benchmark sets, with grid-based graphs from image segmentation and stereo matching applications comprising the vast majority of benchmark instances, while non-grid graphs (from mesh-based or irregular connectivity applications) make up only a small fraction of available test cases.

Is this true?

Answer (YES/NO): YES